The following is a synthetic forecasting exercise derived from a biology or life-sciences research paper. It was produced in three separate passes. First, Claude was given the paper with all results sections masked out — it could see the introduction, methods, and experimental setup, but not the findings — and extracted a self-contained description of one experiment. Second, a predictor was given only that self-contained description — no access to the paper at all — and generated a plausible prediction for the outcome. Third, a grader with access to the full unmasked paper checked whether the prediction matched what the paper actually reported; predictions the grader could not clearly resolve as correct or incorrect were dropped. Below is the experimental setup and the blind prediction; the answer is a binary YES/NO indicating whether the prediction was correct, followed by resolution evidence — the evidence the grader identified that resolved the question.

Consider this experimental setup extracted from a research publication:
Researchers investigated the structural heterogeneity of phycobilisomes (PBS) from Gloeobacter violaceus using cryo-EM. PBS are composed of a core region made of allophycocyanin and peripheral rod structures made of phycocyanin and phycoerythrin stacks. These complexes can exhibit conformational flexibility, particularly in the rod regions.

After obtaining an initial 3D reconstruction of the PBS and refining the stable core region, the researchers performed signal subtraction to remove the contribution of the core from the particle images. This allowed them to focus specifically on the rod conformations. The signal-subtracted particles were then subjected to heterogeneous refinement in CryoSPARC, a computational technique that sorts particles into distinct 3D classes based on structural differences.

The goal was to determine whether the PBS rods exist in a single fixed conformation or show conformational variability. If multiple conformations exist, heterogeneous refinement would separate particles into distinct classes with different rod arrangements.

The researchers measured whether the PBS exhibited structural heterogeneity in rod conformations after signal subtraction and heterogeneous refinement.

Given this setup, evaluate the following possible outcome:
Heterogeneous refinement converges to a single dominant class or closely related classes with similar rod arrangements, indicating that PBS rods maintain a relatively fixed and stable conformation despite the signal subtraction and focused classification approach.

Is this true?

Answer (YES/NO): NO